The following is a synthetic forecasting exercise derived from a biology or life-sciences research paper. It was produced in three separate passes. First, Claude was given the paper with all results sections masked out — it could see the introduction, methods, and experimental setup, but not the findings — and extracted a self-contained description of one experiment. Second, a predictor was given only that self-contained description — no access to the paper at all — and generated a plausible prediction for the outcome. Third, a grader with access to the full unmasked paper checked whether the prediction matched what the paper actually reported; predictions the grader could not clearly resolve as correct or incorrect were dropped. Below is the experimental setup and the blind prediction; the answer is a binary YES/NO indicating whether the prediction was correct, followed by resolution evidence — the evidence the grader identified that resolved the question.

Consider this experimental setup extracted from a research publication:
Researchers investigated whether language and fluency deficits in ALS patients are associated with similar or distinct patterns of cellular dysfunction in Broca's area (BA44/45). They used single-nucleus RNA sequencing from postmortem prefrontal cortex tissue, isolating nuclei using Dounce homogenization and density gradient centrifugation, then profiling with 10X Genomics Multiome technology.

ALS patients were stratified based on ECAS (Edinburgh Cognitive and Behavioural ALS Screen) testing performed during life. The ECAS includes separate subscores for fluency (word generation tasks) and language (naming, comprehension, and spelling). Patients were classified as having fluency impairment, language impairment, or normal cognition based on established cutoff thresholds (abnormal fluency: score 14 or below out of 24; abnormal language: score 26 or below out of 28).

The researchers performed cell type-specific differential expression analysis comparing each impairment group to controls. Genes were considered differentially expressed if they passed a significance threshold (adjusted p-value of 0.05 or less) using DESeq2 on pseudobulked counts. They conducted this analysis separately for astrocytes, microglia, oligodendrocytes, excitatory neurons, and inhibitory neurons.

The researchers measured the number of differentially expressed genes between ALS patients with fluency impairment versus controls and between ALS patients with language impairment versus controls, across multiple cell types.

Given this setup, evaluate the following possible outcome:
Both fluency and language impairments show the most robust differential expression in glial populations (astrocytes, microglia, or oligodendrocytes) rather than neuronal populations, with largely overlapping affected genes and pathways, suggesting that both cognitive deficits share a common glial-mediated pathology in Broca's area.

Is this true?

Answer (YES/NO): NO